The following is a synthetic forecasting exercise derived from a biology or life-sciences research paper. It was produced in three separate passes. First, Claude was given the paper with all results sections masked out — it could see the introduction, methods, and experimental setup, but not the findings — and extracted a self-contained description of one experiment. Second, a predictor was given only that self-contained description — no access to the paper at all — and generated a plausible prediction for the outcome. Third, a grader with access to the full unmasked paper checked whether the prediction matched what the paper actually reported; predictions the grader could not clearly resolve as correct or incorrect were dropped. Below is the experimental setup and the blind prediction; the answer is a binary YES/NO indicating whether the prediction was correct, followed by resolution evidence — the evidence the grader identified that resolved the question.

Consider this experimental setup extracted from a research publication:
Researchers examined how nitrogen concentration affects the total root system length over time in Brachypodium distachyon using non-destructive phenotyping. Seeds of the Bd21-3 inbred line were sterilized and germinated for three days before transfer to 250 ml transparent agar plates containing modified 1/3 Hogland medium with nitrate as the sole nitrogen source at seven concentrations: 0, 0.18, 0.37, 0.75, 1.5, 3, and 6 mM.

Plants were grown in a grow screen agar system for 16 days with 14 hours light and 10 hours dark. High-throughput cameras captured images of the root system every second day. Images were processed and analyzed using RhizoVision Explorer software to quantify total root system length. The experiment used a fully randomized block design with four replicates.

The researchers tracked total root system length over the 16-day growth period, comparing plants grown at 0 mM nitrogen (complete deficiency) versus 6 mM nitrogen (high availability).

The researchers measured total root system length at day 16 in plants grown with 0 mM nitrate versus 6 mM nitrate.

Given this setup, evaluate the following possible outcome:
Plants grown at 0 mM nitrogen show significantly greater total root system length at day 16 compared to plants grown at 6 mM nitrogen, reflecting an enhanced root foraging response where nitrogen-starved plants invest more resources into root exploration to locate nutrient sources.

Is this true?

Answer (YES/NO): YES